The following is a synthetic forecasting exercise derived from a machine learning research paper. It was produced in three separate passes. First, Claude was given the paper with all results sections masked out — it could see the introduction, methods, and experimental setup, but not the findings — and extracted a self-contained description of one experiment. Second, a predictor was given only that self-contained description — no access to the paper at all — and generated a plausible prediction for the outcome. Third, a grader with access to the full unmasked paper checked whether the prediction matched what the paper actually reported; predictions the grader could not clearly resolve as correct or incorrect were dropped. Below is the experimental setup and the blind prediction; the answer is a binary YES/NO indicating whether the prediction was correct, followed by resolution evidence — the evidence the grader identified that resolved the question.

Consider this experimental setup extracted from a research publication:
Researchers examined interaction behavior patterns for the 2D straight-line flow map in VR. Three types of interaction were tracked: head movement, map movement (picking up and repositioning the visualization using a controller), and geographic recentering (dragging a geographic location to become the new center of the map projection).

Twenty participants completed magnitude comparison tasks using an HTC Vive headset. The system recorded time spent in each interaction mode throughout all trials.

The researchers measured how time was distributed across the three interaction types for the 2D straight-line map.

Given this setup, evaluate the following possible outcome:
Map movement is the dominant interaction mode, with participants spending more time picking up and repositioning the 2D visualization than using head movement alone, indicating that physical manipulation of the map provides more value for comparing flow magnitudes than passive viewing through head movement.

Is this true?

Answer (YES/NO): NO